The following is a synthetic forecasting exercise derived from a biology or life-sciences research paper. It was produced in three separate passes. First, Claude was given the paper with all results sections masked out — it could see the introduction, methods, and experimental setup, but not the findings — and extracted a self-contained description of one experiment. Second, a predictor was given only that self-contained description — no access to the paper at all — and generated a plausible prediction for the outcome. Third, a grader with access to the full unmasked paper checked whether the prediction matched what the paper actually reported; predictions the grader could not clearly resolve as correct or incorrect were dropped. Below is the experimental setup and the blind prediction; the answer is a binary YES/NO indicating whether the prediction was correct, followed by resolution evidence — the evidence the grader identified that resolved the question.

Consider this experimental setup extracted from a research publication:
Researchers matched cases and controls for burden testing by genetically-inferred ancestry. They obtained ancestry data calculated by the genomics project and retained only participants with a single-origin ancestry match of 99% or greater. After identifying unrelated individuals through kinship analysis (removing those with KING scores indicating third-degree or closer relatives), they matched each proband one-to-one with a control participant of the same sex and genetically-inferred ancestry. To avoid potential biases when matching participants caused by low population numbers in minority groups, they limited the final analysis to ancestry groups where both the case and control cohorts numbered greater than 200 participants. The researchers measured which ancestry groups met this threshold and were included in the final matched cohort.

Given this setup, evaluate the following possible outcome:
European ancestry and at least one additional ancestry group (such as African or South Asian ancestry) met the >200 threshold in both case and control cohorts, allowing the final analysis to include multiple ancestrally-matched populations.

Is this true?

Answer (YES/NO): YES